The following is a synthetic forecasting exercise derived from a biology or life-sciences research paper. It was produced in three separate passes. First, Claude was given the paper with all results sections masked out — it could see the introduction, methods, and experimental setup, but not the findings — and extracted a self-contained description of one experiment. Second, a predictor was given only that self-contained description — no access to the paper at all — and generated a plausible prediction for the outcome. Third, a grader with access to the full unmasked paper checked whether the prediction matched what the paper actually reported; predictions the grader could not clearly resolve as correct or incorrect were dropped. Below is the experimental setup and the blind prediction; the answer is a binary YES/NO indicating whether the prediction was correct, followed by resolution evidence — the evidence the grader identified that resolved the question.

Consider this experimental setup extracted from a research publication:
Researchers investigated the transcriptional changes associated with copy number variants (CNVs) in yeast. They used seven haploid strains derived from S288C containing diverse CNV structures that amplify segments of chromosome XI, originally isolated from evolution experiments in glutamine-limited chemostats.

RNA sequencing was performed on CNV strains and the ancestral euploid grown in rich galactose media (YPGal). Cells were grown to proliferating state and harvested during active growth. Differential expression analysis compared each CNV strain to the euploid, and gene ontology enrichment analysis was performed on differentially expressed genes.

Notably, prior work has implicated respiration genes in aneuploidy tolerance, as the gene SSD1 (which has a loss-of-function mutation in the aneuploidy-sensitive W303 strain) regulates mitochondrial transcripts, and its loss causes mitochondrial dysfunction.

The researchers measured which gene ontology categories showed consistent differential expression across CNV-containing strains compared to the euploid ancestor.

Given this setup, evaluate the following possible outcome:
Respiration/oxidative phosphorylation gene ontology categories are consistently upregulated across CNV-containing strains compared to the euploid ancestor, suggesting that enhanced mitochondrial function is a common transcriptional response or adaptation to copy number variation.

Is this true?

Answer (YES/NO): NO